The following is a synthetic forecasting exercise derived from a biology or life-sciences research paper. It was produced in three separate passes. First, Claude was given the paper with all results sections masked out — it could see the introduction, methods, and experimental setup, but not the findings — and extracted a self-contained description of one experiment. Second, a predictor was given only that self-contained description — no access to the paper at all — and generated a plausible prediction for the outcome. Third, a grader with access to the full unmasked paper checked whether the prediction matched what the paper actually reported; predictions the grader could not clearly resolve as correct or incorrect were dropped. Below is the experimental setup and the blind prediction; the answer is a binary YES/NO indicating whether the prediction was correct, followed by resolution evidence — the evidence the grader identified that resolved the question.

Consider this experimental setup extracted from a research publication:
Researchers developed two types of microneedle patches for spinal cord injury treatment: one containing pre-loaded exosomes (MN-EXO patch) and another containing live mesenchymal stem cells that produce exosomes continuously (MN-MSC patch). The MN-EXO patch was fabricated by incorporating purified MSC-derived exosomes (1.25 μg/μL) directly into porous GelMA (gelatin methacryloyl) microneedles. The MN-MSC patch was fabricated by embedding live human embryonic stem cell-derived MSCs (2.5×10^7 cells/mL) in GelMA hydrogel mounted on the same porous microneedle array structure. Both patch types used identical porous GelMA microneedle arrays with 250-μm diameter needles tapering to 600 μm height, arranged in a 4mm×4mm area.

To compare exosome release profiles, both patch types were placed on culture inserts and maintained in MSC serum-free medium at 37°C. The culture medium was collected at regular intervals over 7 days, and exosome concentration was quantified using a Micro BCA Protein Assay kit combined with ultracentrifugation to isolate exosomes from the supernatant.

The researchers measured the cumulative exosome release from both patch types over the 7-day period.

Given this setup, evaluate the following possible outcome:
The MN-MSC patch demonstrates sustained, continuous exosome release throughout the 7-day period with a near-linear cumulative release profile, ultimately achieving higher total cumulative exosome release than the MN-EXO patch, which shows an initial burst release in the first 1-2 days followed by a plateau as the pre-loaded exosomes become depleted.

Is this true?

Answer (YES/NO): NO